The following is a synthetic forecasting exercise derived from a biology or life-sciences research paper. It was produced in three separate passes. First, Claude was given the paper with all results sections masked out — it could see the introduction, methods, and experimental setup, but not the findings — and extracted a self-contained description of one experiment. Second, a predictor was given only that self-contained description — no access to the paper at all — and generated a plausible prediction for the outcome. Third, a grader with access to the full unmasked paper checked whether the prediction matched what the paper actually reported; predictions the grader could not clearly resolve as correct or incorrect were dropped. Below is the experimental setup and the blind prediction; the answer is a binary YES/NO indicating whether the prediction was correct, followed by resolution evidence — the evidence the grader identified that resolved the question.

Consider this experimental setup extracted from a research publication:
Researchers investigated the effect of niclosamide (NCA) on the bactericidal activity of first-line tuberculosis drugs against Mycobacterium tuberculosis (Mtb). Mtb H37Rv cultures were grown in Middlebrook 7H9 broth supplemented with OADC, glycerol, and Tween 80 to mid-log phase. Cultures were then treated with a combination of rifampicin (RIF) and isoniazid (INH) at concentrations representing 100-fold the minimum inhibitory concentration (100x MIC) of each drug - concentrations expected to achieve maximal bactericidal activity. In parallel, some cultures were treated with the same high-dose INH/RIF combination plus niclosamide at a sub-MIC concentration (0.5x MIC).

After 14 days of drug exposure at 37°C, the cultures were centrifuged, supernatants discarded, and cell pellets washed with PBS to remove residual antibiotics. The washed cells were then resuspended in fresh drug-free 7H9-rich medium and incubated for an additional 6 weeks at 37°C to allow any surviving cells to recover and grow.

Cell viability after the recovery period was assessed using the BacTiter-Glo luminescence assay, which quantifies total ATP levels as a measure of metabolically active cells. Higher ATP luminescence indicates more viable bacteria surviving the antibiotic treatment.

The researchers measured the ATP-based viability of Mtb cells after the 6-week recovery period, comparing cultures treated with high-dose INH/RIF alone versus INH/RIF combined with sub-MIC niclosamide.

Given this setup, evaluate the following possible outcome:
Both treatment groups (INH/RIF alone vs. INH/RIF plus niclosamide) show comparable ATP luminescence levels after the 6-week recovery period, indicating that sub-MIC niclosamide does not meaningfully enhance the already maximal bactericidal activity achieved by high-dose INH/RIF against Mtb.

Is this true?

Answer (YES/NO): NO